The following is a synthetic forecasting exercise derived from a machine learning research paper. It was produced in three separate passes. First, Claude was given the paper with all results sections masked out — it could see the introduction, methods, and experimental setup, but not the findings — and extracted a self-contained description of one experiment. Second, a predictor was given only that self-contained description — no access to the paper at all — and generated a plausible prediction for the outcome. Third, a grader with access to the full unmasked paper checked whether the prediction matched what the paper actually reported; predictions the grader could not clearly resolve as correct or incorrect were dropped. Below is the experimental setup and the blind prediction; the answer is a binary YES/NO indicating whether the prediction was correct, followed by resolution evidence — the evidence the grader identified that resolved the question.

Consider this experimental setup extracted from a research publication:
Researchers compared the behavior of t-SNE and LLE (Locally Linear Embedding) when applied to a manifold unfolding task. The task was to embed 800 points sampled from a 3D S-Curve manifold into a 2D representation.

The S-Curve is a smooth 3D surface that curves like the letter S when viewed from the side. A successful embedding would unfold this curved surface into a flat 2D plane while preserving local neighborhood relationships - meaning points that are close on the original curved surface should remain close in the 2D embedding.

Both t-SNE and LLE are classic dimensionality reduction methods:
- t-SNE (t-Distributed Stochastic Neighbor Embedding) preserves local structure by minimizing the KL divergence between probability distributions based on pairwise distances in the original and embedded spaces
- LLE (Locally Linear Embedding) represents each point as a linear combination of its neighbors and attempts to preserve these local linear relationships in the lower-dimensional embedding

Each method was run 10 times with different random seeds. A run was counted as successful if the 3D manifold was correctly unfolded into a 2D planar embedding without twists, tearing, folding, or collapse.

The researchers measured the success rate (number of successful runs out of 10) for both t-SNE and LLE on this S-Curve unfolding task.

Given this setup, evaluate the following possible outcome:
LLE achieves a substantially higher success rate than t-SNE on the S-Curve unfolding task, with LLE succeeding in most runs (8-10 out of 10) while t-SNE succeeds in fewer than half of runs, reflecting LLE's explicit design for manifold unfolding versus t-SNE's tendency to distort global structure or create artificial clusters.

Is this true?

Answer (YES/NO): NO